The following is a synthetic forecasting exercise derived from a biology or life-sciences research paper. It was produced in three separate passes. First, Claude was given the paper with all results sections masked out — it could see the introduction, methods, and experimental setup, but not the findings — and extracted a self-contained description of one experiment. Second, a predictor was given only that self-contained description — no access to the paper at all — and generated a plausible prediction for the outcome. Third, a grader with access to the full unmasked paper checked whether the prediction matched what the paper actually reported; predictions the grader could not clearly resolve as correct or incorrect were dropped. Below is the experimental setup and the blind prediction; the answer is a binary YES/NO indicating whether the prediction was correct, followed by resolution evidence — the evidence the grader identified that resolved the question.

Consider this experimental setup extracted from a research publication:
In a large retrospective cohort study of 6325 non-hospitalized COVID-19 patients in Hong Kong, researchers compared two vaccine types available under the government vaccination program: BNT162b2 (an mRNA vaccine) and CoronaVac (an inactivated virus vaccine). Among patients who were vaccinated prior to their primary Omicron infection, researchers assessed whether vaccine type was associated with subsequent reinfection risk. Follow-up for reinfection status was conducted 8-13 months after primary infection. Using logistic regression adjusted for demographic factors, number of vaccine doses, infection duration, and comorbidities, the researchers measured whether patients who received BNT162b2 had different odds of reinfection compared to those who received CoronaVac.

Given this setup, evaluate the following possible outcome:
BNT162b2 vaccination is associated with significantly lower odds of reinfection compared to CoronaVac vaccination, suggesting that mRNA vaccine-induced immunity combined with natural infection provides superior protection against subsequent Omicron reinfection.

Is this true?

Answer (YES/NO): NO